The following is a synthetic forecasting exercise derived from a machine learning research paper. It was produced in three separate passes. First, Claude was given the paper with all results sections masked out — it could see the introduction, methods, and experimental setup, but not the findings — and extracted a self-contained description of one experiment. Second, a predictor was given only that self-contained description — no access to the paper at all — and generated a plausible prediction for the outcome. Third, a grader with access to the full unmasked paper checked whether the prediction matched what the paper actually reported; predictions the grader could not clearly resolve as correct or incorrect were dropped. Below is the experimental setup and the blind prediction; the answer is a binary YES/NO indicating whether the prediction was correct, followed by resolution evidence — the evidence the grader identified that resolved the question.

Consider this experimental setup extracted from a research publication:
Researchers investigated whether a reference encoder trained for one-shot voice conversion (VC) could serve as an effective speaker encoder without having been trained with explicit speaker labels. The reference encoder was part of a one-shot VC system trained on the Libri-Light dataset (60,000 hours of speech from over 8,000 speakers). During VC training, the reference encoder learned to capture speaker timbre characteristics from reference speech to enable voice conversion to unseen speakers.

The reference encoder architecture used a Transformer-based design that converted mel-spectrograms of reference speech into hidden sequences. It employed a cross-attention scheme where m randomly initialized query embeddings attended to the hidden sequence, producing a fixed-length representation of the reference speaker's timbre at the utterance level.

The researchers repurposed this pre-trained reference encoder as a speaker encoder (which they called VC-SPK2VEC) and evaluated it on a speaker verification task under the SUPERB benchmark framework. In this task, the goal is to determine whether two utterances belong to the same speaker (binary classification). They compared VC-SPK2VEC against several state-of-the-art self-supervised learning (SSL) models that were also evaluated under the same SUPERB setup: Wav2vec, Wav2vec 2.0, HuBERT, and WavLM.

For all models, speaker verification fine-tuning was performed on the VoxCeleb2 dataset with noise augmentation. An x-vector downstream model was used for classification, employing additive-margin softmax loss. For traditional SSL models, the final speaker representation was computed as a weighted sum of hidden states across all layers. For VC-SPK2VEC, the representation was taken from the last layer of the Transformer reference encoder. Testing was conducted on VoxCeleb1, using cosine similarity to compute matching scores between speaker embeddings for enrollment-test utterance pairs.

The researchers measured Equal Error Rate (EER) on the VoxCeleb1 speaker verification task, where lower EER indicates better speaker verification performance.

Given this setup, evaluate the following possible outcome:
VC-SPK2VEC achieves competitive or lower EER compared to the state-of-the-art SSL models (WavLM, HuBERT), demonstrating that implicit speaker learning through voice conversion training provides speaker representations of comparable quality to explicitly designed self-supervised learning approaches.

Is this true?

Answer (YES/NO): YES